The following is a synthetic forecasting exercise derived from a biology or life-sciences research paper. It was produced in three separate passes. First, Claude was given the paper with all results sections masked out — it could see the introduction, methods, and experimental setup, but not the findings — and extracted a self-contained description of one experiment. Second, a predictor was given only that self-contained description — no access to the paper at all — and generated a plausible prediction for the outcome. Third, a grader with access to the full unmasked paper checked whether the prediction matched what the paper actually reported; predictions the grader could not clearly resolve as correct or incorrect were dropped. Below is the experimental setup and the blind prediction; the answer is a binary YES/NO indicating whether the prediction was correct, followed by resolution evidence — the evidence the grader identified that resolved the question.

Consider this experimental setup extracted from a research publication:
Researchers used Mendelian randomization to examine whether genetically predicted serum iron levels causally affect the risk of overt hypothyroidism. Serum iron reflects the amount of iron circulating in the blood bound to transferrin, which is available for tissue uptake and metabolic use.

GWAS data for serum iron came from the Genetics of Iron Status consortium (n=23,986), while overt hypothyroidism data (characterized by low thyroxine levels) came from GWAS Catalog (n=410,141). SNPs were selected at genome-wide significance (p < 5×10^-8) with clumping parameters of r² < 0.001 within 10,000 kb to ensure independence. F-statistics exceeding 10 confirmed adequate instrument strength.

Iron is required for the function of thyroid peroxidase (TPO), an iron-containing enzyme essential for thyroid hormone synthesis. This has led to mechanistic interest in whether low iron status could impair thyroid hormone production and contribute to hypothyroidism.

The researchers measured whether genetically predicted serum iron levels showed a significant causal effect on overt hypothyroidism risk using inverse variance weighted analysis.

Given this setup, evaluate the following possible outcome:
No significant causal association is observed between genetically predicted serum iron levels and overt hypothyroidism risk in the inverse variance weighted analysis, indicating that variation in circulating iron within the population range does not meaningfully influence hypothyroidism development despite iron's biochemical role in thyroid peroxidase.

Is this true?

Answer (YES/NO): YES